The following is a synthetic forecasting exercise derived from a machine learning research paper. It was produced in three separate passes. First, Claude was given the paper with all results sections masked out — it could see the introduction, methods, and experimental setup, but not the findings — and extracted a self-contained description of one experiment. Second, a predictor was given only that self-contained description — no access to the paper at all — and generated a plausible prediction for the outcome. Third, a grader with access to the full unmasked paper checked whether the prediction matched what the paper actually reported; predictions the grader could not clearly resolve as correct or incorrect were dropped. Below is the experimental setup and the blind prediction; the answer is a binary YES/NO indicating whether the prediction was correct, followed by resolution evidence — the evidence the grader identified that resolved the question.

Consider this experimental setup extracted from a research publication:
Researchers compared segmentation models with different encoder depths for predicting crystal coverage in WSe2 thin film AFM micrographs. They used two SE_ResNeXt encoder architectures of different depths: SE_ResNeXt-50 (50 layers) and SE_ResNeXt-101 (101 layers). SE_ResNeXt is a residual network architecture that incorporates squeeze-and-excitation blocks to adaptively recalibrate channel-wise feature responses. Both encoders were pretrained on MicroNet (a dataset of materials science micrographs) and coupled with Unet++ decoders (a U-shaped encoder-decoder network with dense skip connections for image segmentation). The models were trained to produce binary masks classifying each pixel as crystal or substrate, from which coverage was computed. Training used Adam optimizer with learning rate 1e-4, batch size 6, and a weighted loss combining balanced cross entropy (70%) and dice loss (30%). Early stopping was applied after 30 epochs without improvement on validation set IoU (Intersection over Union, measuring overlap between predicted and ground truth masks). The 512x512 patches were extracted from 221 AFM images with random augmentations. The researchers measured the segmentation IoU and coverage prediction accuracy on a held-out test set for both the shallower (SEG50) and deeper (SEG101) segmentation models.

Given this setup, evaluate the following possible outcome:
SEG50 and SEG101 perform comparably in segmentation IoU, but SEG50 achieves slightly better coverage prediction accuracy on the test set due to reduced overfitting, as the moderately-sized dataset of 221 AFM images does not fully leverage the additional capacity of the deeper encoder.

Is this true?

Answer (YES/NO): NO